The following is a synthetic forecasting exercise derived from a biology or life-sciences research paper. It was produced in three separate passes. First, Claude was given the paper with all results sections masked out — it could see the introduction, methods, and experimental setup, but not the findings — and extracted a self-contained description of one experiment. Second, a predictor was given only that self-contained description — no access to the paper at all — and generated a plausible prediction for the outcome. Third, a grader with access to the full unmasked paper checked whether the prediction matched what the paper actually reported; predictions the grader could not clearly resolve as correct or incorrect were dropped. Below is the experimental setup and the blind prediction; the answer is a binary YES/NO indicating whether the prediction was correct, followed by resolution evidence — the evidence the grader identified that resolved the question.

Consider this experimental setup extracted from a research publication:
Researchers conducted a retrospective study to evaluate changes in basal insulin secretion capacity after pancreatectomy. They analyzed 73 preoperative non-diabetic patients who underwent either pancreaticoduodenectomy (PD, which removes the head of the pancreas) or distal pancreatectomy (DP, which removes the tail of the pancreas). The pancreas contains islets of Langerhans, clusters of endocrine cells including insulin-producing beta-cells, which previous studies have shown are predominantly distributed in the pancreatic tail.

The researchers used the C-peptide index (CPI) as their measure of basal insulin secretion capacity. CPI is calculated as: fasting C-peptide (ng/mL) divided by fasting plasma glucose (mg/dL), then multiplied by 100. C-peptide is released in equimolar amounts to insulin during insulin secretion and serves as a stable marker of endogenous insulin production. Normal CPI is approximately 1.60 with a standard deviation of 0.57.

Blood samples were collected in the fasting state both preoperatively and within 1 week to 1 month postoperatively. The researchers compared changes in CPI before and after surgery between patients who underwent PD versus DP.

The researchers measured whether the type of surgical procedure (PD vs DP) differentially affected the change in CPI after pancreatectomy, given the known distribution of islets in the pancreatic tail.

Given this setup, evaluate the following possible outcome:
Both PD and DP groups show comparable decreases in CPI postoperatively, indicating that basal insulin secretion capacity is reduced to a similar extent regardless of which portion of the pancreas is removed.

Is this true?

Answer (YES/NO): YES